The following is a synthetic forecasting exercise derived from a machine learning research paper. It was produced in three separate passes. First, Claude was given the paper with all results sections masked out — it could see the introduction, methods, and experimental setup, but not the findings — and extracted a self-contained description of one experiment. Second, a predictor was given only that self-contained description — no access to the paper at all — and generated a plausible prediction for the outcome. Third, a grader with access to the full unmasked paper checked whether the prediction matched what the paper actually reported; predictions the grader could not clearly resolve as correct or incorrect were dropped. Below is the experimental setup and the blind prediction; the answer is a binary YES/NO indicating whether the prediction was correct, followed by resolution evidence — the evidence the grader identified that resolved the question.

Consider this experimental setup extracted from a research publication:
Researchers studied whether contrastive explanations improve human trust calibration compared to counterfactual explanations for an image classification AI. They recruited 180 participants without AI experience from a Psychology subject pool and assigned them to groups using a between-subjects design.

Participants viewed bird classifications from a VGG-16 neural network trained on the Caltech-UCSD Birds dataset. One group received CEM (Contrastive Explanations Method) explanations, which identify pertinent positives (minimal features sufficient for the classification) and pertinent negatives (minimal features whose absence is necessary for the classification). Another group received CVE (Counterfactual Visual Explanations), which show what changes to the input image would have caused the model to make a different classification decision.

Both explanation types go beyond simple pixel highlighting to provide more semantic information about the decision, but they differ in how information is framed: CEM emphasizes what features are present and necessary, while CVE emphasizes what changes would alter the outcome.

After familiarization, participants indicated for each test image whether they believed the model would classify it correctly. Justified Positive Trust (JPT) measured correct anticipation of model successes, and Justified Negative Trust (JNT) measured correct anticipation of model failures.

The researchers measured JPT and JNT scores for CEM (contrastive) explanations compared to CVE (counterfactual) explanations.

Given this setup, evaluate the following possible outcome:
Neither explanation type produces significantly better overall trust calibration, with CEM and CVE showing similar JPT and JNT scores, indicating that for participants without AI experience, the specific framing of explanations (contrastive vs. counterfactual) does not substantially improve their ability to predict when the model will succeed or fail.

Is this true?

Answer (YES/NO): NO